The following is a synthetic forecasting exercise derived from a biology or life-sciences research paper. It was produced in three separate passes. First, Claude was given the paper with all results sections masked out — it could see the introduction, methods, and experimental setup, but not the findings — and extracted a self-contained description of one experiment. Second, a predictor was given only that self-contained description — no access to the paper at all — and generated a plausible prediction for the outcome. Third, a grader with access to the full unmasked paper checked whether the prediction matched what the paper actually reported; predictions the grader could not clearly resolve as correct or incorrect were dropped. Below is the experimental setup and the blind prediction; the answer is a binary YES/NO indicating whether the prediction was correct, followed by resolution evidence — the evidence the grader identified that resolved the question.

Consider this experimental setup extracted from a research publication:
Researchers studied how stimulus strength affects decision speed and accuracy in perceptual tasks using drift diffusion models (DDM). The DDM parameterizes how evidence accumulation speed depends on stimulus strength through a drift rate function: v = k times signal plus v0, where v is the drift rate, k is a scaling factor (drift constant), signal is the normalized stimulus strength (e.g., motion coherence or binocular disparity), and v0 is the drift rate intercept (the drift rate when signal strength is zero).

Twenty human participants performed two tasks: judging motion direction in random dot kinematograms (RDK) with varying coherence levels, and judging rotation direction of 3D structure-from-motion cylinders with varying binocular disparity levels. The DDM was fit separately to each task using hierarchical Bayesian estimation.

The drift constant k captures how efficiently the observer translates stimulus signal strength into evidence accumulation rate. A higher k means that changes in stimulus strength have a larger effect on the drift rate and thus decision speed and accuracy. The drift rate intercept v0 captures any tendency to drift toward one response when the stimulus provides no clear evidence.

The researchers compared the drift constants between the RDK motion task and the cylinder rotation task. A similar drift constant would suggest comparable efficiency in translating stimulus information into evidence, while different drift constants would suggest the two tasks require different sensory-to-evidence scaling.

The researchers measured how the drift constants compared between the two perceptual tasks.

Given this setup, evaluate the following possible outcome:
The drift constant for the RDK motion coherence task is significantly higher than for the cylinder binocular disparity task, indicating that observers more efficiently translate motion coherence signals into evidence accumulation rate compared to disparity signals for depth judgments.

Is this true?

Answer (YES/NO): YES